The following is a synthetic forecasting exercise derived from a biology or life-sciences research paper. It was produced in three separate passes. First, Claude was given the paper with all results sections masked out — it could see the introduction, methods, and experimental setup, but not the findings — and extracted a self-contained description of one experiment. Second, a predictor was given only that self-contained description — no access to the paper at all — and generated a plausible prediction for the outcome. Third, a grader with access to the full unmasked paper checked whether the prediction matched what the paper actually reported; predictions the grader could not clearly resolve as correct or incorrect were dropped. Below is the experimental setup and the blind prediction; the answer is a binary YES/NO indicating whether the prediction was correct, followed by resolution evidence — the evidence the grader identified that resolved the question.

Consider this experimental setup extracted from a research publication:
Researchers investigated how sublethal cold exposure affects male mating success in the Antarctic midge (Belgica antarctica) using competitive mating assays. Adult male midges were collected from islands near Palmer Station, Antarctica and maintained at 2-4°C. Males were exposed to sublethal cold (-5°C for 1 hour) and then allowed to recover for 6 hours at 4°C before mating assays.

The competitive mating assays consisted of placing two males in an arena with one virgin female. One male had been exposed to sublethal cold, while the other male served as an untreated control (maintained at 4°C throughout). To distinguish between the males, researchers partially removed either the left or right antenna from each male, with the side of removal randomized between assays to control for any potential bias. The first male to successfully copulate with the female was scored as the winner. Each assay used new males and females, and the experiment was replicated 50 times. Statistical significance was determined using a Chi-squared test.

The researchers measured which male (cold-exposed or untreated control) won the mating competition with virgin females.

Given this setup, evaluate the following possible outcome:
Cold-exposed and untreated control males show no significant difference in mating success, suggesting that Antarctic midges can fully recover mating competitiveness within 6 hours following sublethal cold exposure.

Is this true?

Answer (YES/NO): NO